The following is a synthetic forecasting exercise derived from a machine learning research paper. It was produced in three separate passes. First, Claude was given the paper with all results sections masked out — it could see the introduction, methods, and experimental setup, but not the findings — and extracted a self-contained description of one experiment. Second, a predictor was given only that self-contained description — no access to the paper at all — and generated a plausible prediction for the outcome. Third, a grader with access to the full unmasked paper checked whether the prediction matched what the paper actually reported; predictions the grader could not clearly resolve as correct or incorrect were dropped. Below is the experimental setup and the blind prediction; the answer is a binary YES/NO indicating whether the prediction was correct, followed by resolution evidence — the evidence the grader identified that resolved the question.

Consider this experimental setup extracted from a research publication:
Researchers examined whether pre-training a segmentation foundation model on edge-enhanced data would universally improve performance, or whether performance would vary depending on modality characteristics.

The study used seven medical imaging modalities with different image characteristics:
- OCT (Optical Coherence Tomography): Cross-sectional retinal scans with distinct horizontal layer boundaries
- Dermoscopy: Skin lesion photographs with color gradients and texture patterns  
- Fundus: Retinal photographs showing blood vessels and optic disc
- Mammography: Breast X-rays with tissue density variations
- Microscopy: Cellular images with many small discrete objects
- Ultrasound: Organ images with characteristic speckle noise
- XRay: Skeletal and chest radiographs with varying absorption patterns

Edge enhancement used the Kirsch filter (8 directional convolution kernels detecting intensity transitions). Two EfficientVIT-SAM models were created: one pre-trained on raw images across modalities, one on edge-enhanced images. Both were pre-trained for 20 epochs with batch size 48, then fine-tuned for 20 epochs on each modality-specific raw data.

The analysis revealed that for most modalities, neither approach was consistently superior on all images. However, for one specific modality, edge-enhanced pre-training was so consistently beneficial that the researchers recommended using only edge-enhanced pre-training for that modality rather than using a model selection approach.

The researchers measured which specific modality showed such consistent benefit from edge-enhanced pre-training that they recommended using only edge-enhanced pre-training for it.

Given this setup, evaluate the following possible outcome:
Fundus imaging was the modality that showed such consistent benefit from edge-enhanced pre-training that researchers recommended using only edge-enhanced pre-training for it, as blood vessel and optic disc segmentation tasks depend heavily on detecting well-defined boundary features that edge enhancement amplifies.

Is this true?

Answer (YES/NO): NO